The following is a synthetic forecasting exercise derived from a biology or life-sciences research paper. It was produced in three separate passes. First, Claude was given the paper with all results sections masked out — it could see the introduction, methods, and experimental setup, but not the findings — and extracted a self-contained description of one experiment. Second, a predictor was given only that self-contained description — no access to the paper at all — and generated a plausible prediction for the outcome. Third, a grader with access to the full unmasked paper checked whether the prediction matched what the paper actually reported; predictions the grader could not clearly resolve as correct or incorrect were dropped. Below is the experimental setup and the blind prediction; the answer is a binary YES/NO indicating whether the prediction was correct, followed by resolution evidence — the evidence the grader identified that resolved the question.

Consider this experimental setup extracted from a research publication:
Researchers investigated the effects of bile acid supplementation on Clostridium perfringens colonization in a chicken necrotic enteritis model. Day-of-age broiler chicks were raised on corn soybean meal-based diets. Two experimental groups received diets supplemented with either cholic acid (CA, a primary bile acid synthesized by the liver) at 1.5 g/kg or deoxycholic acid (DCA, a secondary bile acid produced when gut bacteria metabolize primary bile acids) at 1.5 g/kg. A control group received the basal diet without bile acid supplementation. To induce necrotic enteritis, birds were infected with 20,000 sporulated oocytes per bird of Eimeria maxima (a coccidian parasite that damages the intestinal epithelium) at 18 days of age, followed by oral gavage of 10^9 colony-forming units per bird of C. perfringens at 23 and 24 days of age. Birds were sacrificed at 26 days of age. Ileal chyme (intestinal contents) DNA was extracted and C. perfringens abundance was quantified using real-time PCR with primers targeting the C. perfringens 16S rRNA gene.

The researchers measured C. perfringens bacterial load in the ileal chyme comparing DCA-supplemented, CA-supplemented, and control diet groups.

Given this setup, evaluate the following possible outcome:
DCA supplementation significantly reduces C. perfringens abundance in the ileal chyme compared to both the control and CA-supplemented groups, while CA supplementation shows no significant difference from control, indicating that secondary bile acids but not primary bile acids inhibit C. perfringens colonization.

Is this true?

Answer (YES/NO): NO